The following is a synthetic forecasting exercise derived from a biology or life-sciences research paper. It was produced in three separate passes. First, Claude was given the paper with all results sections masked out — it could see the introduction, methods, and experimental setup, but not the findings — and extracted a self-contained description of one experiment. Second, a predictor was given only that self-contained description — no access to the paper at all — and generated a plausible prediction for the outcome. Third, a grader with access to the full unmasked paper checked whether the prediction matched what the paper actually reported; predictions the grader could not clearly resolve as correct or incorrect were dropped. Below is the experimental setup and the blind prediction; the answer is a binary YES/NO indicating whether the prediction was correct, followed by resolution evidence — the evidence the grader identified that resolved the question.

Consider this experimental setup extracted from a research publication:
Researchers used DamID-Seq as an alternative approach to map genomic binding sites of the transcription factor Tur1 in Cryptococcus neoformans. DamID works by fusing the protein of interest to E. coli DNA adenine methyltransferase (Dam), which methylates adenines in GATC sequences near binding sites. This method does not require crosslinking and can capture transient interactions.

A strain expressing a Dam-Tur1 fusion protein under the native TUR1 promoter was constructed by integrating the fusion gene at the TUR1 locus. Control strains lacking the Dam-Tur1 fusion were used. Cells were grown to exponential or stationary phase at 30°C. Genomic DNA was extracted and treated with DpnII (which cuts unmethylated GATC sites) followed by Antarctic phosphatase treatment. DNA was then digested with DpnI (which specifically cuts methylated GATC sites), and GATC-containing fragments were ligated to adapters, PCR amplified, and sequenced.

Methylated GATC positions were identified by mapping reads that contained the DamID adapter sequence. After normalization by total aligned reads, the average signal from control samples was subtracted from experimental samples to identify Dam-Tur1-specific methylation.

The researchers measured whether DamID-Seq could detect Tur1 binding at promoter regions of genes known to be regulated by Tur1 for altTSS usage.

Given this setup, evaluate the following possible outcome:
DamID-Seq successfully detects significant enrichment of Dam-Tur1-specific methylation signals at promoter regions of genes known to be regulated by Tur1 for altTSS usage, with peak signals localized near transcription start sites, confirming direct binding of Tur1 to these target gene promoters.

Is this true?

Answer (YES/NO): NO